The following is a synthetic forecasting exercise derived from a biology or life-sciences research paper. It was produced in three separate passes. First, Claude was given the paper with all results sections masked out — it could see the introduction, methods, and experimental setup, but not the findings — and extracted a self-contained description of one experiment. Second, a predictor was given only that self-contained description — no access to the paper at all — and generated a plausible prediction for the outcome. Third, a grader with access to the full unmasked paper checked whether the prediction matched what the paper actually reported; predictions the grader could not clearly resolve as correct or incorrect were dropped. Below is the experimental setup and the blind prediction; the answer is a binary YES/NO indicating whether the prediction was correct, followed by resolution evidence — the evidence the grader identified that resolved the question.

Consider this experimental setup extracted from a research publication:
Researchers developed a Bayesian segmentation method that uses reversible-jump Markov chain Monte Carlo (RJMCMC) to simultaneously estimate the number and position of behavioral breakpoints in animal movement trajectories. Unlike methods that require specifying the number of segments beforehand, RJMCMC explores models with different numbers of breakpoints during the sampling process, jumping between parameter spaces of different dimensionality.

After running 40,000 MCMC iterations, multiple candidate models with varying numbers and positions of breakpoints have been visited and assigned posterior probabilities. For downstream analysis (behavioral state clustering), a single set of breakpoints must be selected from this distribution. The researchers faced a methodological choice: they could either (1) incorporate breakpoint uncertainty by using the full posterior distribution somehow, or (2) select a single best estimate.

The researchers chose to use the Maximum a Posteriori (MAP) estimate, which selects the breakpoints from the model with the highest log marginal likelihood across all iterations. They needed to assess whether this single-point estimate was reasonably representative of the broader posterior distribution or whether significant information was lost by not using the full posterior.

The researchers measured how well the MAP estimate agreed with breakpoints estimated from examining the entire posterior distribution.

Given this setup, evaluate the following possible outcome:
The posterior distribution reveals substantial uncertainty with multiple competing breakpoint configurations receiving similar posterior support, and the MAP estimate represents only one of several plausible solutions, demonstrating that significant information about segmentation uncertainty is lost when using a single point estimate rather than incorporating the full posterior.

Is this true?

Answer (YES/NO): NO